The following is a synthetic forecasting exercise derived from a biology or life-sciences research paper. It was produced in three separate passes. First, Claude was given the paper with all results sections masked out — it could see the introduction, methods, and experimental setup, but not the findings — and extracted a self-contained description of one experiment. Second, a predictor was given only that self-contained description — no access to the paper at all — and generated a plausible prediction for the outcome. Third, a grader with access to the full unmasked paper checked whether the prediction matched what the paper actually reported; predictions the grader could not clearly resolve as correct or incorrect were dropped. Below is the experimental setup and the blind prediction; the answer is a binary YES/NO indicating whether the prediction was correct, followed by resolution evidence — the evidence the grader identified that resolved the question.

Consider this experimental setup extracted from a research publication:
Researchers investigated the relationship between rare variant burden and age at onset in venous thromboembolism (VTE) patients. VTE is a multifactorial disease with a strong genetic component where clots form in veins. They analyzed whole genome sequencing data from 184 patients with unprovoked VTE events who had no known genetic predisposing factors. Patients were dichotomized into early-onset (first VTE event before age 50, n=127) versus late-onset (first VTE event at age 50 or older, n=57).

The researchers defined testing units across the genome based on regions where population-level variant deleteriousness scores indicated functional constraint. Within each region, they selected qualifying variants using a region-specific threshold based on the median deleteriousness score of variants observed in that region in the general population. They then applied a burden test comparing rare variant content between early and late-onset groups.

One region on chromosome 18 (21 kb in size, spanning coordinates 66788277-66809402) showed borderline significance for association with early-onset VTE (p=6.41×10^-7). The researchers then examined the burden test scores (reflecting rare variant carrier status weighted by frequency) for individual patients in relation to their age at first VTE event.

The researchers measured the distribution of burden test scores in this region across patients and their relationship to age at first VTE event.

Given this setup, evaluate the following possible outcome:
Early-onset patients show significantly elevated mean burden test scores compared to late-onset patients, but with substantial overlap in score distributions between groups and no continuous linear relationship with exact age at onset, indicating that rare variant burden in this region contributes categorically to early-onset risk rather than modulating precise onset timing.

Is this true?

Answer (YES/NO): NO